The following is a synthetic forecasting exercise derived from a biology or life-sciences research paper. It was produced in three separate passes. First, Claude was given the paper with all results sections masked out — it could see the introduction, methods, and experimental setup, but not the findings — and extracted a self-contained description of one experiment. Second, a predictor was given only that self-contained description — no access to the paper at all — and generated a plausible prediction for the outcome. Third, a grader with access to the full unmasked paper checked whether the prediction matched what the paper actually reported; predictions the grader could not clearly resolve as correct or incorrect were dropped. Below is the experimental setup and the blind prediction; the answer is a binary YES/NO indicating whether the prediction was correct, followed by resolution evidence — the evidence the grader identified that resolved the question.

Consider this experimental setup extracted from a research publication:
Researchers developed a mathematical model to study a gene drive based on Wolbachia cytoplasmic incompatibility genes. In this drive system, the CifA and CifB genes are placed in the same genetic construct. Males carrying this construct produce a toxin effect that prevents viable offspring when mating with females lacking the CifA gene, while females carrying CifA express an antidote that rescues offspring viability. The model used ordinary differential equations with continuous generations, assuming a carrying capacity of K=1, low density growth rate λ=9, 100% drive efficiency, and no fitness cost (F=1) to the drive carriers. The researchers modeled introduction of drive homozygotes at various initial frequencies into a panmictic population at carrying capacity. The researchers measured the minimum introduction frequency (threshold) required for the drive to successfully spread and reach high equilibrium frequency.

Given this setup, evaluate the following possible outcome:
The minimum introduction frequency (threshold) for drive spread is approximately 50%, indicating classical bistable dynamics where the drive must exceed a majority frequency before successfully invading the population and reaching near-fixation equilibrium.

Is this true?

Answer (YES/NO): NO